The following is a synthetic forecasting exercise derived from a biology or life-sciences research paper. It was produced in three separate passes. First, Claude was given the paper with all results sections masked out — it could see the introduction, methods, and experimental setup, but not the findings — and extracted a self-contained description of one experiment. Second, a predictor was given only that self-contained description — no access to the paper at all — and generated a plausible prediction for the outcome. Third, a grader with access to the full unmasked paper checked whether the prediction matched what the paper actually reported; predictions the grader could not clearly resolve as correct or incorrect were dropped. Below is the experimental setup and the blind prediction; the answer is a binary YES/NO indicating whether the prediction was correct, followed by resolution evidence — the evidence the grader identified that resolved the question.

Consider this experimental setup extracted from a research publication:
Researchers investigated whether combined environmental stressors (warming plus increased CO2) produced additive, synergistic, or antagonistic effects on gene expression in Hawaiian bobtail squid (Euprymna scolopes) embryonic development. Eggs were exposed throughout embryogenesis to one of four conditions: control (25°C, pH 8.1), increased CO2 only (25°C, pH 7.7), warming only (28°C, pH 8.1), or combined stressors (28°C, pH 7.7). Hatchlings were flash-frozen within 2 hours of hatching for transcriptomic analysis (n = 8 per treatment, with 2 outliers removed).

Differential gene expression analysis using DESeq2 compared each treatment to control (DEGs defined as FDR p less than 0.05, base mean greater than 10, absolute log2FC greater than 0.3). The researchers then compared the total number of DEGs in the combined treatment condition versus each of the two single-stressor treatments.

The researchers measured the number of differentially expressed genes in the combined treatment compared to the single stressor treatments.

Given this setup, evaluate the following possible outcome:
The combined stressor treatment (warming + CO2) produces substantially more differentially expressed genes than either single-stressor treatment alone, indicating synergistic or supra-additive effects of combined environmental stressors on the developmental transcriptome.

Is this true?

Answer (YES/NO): NO